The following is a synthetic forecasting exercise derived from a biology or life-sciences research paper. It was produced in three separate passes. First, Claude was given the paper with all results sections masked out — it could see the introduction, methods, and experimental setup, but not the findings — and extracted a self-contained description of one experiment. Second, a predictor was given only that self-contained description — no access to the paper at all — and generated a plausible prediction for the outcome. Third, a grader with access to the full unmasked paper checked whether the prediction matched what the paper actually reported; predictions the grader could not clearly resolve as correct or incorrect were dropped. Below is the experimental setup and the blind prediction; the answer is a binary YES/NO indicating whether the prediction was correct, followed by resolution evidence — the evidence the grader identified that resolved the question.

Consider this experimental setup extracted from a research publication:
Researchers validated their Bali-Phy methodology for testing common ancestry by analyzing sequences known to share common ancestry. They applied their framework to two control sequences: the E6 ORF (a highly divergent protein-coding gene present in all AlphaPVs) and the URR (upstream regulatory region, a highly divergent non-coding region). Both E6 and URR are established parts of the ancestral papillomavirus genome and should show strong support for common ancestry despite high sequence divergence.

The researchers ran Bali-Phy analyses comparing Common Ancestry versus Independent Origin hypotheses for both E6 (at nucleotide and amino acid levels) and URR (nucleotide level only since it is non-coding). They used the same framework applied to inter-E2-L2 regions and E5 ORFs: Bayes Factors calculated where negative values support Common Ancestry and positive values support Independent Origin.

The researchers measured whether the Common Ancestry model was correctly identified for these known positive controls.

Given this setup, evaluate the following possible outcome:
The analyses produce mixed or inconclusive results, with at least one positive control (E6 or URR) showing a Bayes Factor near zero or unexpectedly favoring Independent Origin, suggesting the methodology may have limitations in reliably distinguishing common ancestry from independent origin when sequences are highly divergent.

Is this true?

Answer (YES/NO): NO